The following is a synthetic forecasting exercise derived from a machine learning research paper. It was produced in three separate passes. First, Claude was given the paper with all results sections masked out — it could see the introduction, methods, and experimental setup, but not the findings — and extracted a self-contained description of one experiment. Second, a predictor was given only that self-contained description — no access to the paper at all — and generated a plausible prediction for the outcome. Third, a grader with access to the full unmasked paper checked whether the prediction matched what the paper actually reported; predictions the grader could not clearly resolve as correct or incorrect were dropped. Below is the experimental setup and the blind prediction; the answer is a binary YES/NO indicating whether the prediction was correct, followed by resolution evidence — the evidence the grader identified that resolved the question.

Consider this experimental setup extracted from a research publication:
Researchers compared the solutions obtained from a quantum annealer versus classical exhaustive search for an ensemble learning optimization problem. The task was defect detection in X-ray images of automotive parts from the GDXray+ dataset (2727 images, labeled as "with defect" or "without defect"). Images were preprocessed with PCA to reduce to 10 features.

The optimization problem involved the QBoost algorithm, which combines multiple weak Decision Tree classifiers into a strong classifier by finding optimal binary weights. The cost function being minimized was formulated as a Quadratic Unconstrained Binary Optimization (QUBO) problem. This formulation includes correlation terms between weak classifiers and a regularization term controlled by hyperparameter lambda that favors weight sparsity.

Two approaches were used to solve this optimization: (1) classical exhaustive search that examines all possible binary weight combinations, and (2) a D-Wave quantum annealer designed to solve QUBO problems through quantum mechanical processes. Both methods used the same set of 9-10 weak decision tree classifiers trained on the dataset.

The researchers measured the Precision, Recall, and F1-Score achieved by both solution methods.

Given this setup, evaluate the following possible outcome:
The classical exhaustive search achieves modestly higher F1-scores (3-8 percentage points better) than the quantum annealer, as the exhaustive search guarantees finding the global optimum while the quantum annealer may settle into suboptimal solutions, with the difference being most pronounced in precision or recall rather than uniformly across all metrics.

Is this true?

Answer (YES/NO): NO